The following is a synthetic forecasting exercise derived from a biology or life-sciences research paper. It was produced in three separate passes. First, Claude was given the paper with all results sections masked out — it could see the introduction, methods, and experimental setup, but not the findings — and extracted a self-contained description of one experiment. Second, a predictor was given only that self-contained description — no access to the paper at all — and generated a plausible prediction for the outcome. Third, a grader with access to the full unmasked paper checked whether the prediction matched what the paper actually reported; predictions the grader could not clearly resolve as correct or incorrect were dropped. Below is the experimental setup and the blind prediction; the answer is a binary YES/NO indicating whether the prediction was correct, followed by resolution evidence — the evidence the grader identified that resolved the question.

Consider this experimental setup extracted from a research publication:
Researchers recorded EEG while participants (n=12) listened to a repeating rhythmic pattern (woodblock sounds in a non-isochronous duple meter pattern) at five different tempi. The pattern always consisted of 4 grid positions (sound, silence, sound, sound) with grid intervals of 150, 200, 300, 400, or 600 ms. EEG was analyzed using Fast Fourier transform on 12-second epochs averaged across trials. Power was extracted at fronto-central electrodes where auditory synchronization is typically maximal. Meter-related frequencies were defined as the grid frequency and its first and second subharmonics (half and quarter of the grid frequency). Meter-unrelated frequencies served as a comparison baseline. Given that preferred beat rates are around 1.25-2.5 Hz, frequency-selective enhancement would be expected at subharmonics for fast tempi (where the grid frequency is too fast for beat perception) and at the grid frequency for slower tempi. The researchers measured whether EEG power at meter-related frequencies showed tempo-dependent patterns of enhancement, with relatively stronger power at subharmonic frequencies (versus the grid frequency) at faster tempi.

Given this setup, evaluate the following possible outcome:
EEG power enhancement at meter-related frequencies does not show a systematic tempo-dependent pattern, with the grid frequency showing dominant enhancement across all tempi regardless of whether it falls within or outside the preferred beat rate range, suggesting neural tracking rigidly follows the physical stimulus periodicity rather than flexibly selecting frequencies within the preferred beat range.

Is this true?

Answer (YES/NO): NO